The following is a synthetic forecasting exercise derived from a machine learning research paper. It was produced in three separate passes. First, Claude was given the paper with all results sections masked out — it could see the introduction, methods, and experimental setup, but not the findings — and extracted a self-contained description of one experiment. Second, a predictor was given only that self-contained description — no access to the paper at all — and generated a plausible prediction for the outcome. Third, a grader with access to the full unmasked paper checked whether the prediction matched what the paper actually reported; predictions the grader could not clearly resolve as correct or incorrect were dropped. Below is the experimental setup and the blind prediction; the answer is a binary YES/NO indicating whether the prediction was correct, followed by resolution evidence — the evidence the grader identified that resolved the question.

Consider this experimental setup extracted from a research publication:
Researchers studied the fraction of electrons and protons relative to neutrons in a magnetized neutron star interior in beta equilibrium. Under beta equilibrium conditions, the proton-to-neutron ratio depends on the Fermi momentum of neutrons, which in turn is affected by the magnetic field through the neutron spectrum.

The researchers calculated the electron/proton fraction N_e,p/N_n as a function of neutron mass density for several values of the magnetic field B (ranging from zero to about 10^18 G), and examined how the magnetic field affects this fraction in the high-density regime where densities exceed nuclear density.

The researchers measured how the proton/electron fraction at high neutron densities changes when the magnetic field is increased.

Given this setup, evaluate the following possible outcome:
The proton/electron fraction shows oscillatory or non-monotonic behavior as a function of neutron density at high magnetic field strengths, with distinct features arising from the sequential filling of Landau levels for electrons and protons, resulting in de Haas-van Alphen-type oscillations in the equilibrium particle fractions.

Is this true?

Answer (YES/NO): NO